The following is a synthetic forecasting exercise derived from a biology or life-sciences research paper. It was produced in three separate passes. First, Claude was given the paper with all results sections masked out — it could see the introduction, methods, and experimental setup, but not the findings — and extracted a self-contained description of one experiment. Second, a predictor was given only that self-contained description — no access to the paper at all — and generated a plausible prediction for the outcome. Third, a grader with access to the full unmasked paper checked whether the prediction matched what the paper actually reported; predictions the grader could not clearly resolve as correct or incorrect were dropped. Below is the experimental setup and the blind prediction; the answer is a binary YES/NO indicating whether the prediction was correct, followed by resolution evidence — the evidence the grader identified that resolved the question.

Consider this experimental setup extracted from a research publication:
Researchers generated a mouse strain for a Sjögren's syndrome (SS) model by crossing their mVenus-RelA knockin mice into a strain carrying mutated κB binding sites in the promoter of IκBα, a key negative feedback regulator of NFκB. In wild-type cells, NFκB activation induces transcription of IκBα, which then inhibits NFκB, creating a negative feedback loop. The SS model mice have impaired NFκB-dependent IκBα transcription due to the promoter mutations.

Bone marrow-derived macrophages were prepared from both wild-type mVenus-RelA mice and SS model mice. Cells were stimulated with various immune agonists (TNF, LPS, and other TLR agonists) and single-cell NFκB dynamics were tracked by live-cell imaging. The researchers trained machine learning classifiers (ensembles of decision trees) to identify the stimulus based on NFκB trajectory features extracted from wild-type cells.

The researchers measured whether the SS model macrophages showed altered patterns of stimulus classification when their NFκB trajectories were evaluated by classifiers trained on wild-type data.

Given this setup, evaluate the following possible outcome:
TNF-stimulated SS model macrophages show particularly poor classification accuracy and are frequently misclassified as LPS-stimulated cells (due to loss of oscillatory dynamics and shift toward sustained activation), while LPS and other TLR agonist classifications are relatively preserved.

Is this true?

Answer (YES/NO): NO